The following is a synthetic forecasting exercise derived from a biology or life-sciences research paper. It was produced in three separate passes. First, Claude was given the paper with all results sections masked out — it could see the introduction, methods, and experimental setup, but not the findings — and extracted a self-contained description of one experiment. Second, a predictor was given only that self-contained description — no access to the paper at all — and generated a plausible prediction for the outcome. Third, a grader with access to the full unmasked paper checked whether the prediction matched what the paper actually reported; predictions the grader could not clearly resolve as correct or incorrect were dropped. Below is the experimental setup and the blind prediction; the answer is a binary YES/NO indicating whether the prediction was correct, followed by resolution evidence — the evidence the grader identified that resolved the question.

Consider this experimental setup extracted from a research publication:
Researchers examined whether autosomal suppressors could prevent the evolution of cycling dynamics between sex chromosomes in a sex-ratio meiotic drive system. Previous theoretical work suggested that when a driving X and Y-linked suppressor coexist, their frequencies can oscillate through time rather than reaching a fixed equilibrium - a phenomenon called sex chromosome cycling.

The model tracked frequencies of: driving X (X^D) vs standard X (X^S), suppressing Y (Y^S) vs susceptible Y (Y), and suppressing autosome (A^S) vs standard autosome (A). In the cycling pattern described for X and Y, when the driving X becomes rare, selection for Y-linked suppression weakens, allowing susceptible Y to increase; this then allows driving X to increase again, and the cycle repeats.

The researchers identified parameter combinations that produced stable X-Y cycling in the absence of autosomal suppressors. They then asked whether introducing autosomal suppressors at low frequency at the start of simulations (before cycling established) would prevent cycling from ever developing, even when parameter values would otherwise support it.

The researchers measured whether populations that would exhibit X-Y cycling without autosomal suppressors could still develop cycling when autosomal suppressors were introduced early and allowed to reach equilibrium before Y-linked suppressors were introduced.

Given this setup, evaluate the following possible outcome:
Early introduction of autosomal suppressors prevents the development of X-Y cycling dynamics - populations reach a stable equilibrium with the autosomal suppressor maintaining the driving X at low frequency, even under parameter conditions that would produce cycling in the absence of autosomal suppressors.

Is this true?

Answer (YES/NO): NO